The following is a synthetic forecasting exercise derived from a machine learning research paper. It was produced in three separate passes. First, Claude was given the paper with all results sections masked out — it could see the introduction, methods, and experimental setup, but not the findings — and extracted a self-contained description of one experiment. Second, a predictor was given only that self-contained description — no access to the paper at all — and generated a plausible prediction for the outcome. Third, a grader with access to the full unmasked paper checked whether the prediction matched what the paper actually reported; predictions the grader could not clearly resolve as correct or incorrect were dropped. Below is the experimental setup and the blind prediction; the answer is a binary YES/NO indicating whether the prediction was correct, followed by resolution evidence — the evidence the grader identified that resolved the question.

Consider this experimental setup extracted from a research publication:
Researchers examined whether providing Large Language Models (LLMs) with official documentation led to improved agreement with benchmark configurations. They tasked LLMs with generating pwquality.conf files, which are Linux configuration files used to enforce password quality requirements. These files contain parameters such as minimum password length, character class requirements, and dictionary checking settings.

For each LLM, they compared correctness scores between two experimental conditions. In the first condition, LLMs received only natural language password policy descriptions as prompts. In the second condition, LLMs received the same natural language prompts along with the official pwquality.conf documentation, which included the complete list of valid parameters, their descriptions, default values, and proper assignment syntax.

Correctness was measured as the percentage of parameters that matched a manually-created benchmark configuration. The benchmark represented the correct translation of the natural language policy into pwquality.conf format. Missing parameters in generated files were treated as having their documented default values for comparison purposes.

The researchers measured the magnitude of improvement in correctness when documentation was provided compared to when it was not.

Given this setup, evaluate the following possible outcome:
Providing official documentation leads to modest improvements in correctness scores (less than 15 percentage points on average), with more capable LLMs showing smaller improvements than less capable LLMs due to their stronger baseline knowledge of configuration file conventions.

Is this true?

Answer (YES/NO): NO